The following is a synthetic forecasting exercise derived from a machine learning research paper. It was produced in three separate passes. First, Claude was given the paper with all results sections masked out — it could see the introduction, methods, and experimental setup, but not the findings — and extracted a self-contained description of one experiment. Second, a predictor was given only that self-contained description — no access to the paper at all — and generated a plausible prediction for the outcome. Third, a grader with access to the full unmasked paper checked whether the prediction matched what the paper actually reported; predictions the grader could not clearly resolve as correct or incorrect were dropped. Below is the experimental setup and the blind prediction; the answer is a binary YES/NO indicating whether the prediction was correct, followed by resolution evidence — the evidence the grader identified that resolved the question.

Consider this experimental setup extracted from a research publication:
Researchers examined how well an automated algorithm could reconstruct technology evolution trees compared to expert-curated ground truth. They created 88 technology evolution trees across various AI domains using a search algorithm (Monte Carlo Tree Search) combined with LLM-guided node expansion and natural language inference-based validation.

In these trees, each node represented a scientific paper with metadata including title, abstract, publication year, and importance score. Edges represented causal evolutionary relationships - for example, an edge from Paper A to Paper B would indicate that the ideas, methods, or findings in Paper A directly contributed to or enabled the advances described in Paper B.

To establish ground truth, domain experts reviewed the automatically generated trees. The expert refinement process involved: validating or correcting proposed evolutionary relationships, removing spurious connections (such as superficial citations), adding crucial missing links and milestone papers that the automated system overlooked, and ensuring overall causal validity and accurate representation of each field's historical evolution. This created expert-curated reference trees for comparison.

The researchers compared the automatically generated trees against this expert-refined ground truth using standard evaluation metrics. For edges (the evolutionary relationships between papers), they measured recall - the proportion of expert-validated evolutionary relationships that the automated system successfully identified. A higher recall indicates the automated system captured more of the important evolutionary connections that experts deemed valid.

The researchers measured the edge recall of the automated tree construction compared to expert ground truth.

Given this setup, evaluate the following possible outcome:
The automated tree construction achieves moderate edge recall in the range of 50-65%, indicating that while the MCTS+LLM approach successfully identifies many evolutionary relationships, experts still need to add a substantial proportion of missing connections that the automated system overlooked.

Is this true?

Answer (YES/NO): NO